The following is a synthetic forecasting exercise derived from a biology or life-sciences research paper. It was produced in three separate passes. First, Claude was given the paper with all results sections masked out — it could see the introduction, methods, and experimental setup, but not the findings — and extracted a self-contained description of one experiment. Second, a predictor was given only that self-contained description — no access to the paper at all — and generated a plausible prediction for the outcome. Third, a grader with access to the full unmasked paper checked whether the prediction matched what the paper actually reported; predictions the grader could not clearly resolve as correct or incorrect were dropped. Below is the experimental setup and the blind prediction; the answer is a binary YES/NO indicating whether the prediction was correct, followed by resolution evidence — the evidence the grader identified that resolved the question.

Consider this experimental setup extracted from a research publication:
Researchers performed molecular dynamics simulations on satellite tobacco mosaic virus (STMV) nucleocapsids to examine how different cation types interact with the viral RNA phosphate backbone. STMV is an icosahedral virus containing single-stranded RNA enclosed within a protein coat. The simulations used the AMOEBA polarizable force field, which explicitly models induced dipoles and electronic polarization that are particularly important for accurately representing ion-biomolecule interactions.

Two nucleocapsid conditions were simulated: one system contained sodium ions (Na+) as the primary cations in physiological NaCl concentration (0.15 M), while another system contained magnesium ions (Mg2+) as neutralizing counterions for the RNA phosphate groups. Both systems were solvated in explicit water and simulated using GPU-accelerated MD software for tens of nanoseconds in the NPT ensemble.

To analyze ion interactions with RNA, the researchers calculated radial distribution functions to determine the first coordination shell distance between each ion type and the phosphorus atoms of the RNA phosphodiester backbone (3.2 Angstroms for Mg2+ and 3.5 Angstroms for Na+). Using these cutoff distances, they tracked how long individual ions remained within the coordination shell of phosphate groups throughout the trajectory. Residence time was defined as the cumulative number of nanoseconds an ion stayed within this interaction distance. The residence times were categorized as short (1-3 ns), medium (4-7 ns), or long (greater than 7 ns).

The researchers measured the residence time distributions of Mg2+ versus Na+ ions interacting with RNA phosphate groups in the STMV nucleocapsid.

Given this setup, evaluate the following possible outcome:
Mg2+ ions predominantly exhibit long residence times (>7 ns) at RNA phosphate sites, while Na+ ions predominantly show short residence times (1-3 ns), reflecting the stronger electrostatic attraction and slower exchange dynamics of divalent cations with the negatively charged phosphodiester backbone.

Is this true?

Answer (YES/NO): NO